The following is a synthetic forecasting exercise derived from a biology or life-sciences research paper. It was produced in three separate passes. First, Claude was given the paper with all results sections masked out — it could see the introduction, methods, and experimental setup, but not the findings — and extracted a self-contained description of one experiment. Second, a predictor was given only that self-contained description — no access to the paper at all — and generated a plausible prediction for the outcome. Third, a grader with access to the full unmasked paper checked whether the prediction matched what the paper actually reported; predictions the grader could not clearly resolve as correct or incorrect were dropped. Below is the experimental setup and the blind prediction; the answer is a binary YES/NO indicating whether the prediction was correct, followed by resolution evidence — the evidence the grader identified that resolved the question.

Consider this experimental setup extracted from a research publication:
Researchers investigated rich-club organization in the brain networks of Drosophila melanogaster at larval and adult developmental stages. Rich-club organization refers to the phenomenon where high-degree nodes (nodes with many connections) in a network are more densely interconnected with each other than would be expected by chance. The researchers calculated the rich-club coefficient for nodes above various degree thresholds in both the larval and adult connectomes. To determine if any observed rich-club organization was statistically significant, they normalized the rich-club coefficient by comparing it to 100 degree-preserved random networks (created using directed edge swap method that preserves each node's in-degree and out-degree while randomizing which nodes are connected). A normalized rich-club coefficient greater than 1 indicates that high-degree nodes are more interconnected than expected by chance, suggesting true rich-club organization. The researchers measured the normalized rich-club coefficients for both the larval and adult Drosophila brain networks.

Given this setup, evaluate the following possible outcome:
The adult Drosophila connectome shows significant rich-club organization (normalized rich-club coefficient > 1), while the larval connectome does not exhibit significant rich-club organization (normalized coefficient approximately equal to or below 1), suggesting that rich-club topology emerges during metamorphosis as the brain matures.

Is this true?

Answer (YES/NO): NO